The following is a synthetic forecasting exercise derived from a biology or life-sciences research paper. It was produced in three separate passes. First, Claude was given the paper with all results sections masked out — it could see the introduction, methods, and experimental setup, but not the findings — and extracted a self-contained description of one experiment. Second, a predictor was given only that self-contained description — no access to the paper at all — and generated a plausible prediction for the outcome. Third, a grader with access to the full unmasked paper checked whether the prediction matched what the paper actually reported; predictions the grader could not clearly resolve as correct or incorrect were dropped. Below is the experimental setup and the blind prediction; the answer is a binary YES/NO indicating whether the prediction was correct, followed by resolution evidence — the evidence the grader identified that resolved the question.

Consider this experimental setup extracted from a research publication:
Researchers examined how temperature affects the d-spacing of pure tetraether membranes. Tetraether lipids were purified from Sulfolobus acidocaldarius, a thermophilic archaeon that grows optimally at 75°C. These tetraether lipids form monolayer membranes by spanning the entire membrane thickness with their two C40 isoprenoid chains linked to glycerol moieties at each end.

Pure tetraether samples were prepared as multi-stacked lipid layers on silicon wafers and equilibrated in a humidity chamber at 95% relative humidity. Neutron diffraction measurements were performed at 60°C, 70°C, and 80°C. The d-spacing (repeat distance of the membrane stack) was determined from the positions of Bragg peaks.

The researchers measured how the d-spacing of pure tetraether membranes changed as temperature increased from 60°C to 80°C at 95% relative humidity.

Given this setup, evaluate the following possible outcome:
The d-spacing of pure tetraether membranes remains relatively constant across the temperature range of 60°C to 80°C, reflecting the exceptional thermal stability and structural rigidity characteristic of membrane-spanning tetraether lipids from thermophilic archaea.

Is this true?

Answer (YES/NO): NO